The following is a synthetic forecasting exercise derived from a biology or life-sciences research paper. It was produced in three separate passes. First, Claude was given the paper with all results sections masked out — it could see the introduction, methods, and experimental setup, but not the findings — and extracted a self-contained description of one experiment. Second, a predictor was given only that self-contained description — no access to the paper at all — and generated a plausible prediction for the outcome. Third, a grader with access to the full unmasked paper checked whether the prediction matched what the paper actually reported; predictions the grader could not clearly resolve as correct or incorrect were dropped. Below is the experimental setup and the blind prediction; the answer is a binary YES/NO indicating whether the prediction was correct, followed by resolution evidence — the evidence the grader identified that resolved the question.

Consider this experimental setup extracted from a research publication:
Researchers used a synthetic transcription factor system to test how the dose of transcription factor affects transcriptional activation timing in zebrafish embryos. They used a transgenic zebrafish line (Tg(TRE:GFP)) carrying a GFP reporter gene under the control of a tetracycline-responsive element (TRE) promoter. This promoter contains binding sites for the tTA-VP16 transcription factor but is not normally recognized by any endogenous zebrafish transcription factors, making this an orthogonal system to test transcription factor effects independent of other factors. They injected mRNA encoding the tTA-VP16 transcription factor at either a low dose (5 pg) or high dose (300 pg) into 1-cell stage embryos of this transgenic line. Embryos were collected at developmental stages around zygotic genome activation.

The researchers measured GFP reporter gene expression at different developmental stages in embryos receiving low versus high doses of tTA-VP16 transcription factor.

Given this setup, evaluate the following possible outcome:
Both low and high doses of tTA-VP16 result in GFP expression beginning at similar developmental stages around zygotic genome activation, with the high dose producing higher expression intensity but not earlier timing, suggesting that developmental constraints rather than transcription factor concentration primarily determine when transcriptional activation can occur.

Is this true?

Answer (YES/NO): NO